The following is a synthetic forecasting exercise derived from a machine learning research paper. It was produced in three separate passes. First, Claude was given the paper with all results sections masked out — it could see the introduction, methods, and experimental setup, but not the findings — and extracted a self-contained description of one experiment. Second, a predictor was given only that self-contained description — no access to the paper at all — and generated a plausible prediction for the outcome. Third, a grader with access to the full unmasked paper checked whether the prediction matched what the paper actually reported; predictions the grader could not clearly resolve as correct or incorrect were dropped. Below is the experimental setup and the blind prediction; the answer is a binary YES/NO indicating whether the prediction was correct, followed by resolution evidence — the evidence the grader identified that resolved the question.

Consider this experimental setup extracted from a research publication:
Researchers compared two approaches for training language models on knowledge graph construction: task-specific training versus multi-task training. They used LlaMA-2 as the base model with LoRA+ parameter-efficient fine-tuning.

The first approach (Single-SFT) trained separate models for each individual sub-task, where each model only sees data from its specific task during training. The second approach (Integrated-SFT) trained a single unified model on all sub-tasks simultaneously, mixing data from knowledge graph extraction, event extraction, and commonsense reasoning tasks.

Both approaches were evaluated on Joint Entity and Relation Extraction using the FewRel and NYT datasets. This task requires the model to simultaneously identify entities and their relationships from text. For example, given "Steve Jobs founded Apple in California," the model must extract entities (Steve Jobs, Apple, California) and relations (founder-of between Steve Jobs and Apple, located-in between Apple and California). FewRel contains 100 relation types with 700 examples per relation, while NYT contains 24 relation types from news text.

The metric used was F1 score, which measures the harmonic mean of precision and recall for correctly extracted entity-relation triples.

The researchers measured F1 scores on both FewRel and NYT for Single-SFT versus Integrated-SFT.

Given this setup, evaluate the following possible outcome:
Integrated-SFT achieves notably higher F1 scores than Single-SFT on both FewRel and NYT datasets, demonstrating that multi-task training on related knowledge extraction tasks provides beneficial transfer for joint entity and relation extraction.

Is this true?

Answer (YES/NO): YES